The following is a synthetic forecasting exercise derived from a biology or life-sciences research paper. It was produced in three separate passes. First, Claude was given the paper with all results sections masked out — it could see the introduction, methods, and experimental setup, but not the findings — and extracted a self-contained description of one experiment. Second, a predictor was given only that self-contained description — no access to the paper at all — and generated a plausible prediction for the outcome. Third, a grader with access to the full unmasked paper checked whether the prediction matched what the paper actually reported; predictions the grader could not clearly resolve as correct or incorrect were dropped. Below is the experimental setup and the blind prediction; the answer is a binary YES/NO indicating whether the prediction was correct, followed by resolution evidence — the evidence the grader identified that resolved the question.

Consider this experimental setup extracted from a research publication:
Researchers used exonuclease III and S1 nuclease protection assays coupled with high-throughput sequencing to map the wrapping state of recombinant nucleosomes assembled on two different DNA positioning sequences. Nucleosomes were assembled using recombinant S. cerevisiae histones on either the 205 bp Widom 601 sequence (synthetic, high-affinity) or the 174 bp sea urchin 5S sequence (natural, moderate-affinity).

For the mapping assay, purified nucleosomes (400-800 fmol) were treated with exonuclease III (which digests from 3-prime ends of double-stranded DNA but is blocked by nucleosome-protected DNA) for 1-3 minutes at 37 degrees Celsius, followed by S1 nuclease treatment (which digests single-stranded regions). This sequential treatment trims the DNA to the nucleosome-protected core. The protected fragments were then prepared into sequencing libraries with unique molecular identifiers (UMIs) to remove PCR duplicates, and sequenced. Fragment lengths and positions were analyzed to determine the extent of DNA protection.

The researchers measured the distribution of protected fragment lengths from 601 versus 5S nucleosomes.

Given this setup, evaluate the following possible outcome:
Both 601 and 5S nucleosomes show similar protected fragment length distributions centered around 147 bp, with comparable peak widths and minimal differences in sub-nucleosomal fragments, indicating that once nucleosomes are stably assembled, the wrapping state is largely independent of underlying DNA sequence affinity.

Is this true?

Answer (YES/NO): NO